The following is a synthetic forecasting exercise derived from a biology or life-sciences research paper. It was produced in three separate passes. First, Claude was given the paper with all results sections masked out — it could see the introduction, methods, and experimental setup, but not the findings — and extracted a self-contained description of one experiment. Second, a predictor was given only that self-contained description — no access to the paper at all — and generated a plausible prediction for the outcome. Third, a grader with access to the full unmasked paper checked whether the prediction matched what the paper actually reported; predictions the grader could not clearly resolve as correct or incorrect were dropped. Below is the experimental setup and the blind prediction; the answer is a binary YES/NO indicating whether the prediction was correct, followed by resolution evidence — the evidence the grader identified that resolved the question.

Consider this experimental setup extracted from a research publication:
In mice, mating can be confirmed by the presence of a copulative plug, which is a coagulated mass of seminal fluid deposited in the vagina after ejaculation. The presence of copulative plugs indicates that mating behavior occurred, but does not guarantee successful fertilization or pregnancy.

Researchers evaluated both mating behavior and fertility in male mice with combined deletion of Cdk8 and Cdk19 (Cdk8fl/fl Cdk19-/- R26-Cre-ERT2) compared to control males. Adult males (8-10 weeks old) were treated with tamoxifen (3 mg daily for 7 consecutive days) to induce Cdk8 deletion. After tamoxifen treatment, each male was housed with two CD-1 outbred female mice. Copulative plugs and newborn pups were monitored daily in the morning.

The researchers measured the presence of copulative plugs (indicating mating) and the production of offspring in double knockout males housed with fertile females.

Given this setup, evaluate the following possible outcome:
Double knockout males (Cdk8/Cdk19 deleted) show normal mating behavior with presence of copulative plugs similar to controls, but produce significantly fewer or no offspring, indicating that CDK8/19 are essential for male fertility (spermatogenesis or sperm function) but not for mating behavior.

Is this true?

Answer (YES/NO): NO